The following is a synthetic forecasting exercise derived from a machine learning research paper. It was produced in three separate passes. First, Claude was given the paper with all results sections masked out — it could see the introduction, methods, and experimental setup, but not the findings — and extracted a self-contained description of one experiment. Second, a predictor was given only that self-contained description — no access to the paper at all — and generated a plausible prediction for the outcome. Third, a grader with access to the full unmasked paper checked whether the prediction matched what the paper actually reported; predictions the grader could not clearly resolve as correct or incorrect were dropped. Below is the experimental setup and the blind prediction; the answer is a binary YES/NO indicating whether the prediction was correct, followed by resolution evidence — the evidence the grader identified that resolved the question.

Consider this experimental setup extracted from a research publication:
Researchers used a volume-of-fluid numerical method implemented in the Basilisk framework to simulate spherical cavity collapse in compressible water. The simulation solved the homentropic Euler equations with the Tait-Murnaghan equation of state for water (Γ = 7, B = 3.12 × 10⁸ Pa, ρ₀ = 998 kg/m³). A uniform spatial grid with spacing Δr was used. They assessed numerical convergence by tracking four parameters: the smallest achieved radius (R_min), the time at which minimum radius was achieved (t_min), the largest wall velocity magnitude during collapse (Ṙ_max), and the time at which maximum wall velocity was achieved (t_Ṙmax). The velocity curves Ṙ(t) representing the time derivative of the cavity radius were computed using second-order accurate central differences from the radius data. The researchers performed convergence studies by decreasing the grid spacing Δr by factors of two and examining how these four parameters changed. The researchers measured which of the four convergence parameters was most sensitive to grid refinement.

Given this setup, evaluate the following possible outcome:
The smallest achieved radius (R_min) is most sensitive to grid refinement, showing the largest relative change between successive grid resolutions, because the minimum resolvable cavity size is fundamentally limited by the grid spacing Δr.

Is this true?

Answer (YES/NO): YES